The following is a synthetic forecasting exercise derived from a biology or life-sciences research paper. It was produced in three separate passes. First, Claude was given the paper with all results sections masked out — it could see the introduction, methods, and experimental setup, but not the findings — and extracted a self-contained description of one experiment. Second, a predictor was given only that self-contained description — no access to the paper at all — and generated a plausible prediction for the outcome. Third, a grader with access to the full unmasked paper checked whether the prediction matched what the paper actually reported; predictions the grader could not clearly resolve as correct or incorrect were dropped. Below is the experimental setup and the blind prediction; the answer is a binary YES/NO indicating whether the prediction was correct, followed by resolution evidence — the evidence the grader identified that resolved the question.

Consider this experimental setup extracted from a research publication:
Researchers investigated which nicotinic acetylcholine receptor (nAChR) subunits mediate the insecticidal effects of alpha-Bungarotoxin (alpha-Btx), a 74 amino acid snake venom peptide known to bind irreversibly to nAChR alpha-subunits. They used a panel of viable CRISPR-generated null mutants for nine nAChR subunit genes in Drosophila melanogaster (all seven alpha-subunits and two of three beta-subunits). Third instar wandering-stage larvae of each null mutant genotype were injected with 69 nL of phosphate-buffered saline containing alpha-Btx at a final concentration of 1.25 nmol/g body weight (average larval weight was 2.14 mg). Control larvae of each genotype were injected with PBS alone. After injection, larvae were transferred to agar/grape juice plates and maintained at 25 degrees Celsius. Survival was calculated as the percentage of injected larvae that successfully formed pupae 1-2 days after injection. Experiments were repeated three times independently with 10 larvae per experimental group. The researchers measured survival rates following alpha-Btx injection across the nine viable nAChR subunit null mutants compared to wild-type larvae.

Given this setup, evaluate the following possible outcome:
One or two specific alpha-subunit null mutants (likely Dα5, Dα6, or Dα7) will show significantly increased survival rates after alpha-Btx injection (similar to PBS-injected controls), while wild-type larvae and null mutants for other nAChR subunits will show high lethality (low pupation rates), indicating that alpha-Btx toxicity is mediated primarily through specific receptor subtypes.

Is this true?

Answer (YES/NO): NO